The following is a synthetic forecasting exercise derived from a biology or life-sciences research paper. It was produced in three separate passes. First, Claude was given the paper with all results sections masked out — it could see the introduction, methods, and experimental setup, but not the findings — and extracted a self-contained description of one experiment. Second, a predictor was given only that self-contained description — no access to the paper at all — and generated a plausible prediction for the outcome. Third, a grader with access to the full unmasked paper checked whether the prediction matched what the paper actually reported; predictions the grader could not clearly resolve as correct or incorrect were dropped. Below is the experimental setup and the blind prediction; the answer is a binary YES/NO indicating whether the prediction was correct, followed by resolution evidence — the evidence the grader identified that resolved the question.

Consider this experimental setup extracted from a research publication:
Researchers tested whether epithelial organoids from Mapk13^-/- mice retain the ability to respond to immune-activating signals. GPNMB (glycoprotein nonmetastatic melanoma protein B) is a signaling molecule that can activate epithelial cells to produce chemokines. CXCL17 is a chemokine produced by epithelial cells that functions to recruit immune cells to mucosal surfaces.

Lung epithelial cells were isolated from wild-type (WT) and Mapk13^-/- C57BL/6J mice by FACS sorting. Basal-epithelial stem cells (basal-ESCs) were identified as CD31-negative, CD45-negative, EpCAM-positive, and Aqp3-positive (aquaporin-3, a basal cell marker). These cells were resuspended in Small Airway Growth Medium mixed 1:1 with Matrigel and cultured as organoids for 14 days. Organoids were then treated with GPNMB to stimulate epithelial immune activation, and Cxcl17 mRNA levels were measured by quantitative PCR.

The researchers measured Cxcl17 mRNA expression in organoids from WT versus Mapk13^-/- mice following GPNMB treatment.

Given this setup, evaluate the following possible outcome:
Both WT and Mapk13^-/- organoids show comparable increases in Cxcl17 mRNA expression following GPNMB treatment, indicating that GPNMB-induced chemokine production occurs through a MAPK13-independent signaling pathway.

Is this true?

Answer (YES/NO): NO